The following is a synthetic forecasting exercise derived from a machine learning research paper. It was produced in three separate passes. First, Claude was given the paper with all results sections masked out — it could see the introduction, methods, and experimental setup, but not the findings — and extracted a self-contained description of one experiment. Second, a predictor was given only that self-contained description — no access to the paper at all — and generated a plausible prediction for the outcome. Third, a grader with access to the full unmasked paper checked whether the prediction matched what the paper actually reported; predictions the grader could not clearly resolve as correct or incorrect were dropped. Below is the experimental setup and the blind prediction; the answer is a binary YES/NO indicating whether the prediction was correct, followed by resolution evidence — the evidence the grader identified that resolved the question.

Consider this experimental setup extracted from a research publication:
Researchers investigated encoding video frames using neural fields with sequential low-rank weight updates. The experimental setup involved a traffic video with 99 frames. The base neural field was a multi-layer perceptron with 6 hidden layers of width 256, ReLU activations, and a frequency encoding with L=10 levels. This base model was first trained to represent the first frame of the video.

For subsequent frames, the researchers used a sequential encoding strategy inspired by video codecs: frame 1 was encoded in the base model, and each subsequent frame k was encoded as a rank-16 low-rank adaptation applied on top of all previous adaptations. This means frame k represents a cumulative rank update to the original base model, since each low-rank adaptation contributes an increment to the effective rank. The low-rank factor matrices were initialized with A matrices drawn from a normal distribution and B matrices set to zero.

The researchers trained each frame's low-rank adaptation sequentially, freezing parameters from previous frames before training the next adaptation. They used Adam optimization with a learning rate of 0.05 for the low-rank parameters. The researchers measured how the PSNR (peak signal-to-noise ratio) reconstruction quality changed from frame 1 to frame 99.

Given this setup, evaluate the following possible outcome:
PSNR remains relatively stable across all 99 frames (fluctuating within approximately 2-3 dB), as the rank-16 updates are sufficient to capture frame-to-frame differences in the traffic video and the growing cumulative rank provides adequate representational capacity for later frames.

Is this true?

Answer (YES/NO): YES